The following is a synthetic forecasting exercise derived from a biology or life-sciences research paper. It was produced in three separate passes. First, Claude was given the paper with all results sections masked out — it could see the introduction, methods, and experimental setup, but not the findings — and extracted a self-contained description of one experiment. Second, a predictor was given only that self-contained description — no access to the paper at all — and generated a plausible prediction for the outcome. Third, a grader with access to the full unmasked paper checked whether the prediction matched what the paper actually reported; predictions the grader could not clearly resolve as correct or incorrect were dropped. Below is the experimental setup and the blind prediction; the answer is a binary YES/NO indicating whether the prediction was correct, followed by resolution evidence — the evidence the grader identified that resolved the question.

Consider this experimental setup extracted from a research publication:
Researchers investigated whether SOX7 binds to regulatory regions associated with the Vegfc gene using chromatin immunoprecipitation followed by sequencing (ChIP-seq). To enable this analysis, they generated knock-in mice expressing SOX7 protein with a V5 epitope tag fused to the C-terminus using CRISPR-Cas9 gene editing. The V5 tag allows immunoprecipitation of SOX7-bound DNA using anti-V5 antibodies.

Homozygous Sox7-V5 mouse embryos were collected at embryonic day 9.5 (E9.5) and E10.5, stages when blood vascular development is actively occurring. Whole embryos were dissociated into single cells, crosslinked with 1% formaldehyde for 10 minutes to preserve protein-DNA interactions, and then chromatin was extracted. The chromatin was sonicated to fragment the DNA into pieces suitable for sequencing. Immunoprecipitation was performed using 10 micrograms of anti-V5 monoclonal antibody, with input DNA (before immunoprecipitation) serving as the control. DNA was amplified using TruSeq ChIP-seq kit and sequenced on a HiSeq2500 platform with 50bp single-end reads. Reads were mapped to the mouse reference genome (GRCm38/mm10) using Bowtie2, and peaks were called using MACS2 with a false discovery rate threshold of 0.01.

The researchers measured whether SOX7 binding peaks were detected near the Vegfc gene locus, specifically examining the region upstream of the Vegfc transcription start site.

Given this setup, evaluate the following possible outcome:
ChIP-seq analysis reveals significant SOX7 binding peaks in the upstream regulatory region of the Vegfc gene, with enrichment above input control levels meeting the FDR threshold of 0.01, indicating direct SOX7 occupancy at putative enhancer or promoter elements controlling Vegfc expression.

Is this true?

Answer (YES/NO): YES